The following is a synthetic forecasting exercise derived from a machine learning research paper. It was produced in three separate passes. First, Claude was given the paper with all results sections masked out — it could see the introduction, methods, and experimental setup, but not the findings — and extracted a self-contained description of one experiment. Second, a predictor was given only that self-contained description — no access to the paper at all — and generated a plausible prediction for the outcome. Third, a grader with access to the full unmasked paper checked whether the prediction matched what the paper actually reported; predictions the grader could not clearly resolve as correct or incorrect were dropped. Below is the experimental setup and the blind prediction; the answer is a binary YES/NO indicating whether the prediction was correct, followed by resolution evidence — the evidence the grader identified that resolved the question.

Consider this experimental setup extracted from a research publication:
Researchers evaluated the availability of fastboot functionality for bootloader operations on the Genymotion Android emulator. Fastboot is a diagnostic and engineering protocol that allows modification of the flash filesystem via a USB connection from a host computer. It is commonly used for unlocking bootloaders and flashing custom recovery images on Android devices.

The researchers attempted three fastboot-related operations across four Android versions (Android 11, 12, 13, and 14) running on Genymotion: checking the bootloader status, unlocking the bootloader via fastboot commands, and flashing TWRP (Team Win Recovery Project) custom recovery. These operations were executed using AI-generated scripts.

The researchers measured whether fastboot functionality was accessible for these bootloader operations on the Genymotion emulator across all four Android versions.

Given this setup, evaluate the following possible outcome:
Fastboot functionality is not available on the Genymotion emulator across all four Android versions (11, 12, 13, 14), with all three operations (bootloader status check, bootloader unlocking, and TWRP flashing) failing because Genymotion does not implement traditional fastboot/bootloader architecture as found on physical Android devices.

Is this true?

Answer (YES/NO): YES